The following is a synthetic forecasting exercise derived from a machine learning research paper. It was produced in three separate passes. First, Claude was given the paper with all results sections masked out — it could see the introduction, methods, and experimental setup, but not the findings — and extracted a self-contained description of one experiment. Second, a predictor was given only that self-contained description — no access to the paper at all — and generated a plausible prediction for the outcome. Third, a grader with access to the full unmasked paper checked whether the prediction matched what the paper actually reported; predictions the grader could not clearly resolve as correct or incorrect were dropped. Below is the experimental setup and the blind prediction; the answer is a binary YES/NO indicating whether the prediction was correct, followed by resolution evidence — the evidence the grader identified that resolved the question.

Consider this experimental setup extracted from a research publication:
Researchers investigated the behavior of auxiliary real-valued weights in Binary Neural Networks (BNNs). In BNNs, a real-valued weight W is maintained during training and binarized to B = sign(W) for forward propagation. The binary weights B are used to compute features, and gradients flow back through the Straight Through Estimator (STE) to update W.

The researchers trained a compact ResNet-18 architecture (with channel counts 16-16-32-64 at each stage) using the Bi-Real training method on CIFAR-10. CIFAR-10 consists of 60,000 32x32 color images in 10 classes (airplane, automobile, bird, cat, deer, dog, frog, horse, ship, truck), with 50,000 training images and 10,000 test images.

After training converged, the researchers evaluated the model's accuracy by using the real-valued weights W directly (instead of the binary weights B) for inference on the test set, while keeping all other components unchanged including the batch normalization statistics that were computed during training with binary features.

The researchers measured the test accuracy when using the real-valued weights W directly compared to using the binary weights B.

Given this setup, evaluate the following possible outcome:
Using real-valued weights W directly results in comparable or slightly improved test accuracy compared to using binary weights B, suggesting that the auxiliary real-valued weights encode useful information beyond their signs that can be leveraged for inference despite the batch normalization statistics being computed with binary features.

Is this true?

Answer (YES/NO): NO